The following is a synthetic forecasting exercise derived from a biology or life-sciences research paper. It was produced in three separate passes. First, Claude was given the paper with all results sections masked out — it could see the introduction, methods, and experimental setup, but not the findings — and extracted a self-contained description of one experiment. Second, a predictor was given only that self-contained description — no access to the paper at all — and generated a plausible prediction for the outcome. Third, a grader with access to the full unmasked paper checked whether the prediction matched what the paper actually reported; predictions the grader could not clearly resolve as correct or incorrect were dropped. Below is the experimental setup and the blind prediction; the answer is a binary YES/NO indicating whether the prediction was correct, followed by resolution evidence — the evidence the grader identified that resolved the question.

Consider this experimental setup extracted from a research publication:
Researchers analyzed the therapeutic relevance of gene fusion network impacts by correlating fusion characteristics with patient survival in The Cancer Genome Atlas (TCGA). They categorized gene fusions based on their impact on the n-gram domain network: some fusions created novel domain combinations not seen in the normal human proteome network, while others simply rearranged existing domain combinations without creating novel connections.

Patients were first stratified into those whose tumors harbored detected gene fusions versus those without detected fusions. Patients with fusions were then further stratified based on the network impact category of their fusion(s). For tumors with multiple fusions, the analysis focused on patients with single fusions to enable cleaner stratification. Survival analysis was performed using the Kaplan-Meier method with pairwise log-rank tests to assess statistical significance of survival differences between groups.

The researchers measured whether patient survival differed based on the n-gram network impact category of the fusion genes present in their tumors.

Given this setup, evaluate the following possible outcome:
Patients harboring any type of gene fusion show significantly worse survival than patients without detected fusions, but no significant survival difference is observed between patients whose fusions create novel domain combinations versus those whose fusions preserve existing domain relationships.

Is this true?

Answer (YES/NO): NO